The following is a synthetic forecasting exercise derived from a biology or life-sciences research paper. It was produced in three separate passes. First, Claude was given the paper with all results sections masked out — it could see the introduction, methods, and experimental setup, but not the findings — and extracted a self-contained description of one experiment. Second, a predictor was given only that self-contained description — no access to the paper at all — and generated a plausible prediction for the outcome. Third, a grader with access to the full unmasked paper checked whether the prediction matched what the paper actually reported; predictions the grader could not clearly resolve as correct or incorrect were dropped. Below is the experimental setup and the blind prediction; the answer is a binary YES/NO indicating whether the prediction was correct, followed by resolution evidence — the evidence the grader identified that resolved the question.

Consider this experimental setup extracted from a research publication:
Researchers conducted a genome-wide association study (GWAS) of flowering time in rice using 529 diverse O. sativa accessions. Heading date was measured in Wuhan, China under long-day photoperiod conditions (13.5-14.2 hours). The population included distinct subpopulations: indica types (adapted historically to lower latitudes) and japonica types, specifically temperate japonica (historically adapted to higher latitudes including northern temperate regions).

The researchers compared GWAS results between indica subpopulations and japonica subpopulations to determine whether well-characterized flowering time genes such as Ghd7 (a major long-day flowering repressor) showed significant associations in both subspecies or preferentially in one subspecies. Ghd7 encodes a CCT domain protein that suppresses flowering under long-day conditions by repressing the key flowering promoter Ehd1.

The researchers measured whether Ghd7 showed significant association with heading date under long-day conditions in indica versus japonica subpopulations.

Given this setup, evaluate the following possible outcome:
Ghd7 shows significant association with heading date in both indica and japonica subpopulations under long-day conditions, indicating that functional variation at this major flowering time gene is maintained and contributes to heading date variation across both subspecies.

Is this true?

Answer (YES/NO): NO